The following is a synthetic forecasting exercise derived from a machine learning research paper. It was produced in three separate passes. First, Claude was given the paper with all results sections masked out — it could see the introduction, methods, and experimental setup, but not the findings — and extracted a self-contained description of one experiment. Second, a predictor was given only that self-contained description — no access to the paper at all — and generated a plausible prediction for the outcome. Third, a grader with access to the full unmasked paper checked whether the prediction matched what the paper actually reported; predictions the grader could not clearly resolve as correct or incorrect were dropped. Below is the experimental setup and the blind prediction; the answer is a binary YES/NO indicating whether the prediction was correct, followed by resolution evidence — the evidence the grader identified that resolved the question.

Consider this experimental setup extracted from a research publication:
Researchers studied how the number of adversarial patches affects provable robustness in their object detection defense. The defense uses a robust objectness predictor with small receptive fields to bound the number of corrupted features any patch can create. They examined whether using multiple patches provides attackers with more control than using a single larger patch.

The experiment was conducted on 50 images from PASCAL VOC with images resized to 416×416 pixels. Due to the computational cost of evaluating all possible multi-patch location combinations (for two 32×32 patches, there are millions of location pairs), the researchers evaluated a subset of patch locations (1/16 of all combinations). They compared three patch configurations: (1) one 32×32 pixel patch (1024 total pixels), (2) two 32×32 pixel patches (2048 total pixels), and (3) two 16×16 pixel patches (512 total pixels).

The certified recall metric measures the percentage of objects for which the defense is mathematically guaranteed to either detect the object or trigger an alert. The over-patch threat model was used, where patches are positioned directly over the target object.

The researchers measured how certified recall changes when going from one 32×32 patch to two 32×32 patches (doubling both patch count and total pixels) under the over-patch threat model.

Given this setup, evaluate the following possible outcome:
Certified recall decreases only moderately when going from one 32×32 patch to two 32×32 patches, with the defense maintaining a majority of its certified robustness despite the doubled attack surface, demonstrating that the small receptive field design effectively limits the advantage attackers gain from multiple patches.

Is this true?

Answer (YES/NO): NO